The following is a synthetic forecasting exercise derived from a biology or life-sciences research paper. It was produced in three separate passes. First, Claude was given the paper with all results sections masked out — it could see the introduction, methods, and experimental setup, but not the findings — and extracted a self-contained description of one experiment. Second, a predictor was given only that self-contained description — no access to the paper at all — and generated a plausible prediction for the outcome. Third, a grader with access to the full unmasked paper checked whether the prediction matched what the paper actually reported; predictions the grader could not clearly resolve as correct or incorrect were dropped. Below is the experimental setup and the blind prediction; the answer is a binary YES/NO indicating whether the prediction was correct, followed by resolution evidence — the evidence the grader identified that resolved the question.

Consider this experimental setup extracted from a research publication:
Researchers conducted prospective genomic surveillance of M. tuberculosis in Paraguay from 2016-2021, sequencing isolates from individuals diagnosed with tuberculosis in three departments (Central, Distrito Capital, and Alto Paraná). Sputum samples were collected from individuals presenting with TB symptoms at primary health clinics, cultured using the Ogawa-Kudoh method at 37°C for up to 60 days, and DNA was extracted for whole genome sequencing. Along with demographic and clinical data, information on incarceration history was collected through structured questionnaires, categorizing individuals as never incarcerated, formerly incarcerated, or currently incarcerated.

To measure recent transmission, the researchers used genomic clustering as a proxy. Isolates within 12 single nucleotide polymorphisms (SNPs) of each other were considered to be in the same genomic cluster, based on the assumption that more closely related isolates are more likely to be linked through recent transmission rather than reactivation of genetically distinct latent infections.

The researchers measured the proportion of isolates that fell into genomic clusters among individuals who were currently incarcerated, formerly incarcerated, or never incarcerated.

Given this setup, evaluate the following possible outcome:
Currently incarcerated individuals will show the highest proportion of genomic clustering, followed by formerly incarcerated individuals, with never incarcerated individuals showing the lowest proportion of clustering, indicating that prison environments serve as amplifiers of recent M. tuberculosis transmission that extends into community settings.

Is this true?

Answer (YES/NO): NO